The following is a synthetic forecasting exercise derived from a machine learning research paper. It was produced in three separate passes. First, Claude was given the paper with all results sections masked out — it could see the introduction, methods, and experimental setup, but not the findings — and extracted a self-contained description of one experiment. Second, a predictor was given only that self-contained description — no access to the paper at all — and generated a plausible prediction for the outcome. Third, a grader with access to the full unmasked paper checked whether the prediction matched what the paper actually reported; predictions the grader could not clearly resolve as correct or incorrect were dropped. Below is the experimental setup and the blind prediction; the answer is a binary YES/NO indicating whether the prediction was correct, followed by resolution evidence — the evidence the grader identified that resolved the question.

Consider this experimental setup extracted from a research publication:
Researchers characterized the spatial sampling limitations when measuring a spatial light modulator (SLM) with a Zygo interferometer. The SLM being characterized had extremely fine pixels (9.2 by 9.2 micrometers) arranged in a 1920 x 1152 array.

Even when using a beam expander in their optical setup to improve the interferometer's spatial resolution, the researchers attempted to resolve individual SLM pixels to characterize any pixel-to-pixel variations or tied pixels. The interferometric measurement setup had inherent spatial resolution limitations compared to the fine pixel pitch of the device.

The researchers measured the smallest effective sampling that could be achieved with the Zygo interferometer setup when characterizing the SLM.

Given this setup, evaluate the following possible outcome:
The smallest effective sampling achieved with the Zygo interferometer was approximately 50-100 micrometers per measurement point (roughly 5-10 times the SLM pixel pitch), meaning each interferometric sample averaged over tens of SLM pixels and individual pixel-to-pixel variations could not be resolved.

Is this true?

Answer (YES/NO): NO